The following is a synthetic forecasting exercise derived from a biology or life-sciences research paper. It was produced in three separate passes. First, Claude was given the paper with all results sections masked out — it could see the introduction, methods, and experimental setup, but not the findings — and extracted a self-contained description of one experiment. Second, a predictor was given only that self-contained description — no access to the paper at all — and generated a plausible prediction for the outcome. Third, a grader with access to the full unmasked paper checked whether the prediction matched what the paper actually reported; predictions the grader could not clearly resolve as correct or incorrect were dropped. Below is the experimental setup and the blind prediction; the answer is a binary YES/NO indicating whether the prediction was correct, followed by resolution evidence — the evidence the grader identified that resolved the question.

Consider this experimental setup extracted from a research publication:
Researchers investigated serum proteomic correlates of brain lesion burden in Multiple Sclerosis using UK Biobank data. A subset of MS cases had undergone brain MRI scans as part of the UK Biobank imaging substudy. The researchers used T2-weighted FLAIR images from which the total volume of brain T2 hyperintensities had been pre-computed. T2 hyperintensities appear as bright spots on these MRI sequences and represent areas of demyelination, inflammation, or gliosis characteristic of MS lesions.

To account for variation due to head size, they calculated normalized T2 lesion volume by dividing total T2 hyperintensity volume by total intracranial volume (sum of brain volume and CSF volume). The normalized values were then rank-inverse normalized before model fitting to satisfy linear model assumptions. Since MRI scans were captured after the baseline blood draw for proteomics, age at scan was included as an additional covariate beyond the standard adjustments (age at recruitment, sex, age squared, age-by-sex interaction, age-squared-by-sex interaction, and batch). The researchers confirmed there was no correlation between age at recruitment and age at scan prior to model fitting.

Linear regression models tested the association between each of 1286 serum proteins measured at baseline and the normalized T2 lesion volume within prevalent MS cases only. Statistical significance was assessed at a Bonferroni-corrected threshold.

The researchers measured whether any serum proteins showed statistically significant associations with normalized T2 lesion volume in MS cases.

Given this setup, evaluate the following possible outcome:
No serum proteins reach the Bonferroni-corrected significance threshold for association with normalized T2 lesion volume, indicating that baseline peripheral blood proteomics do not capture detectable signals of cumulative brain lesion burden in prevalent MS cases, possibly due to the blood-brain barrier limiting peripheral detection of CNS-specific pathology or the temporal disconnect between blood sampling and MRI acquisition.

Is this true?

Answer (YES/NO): YES